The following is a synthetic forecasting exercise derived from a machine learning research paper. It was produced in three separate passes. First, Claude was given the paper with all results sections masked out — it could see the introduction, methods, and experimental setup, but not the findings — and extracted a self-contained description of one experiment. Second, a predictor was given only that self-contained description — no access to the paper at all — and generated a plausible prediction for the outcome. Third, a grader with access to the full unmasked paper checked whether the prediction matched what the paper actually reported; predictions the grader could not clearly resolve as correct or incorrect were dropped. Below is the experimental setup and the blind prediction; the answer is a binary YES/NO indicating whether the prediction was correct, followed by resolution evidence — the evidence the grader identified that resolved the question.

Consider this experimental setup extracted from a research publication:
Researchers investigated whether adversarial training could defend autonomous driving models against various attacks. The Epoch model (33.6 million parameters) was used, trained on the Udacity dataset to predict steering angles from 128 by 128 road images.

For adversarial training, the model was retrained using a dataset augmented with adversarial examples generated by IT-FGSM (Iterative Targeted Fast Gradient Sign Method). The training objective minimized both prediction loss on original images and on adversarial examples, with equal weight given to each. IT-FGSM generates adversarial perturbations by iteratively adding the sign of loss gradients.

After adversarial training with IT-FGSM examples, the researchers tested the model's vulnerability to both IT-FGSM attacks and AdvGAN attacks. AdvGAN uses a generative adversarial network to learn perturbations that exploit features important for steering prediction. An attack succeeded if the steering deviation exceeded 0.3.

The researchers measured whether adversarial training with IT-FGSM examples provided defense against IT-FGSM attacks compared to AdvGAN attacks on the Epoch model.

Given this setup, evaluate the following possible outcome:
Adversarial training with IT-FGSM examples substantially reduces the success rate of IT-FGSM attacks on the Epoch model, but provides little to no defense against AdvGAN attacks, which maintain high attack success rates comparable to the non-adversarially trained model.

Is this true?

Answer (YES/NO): YES